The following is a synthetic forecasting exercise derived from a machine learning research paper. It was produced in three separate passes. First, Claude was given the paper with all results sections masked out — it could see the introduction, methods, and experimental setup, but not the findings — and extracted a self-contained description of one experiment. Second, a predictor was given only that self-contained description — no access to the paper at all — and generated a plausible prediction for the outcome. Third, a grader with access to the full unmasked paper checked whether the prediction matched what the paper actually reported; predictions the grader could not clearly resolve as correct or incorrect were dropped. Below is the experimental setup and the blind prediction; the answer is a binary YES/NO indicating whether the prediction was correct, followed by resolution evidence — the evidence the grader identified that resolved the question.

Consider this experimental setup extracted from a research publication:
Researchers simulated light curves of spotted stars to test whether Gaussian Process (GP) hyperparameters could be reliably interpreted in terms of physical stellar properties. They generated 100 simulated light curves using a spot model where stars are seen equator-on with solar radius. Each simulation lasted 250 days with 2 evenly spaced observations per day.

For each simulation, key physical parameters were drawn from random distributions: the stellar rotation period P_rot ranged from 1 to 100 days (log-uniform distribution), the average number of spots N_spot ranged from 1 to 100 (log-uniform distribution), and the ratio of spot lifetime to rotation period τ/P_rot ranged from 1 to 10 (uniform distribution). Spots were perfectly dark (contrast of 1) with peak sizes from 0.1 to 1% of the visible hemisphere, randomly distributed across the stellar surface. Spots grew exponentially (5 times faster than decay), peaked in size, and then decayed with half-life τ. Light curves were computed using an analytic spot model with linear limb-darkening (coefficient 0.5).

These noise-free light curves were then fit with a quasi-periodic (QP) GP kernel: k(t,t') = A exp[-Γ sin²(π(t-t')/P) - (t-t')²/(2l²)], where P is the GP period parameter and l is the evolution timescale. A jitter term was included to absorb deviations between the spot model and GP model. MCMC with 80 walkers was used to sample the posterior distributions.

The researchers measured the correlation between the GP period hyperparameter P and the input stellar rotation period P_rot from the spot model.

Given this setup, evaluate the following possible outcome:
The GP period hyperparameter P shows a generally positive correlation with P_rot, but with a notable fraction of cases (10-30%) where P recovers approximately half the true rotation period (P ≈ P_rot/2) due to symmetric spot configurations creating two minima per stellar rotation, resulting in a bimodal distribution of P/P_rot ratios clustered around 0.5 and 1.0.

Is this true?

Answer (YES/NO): NO